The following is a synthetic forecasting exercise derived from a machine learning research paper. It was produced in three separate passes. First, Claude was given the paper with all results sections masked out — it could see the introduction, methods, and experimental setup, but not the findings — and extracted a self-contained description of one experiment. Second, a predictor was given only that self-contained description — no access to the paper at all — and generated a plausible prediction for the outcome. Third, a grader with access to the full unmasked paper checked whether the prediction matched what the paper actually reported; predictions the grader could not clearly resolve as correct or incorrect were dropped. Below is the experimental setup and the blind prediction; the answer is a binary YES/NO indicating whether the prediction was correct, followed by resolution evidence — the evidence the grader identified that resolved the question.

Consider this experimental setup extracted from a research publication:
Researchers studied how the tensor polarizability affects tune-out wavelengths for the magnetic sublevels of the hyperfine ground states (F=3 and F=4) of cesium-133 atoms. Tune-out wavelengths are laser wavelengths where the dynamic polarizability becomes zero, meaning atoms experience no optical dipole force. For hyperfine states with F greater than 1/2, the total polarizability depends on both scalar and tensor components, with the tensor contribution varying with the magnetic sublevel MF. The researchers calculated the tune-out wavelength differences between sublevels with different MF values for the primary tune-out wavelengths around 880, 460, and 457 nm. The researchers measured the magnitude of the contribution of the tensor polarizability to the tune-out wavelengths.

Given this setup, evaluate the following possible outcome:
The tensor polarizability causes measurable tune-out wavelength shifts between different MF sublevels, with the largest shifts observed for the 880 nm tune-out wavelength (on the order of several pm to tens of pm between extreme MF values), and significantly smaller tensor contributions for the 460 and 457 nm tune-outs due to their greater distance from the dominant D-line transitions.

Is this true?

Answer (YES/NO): NO